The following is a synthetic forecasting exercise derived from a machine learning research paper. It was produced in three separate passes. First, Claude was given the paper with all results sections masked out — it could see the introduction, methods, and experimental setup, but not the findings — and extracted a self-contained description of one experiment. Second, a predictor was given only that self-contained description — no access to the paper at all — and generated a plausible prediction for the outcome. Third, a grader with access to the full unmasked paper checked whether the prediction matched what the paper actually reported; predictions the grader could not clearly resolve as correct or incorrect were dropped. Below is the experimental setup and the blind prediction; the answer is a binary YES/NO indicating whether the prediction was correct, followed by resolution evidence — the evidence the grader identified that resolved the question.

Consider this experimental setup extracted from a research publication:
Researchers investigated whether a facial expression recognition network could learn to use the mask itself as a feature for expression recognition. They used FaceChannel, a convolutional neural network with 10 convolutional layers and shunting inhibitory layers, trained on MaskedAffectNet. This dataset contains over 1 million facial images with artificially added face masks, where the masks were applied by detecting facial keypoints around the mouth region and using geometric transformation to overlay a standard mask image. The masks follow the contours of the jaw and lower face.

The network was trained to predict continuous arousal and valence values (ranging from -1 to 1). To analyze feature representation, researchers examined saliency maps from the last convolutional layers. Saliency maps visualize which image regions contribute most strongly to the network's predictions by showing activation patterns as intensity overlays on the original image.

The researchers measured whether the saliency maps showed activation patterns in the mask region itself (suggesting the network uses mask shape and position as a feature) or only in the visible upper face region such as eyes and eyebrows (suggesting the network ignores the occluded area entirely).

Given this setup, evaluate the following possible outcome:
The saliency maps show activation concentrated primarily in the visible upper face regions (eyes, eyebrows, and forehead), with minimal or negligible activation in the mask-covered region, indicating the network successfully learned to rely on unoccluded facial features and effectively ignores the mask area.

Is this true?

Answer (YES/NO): NO